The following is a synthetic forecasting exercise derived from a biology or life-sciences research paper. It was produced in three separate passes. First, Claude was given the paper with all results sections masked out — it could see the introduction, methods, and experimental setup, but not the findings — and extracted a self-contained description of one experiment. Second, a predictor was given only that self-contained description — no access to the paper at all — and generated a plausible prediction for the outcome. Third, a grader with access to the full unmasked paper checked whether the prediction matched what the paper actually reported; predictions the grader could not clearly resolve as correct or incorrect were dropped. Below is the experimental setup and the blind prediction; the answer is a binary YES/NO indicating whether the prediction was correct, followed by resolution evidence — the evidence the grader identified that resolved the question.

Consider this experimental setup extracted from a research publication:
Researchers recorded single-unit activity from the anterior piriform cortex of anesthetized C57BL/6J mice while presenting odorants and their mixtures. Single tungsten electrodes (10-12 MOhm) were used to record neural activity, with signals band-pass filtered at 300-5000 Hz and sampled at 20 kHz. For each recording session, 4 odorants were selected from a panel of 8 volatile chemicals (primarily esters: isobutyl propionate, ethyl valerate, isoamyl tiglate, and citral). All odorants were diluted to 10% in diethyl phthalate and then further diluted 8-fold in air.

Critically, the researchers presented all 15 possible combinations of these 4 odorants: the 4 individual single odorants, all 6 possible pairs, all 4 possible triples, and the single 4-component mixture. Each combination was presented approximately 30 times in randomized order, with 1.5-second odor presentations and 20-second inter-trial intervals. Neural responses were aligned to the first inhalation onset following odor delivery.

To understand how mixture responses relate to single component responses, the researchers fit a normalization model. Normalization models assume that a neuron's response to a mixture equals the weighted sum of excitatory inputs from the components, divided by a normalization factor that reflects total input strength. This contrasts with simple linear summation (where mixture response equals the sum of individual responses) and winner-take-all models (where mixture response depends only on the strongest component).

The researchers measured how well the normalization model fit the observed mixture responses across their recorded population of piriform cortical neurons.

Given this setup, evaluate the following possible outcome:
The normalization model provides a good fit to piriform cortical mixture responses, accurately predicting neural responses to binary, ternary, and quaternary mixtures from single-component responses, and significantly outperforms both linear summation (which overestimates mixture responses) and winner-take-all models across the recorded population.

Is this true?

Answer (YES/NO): NO